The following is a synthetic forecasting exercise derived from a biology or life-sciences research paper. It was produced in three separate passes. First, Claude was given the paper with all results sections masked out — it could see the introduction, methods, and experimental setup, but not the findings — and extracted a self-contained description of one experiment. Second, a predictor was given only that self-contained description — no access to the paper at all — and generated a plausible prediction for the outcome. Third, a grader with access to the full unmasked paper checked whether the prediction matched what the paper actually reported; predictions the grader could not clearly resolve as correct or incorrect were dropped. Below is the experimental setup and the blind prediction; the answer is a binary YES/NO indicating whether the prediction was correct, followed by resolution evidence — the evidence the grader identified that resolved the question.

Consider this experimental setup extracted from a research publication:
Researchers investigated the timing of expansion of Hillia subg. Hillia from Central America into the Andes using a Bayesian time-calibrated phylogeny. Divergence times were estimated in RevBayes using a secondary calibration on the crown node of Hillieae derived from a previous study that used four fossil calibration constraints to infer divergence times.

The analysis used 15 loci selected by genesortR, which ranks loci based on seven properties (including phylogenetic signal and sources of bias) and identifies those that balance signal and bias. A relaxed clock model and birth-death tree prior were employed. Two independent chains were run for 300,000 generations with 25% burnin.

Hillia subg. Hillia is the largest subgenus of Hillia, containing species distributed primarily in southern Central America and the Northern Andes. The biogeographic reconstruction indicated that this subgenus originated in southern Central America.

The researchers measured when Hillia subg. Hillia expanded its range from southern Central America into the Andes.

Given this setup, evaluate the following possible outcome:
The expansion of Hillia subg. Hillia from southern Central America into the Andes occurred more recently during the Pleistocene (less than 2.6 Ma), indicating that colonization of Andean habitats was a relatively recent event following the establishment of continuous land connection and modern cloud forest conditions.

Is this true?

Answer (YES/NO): NO